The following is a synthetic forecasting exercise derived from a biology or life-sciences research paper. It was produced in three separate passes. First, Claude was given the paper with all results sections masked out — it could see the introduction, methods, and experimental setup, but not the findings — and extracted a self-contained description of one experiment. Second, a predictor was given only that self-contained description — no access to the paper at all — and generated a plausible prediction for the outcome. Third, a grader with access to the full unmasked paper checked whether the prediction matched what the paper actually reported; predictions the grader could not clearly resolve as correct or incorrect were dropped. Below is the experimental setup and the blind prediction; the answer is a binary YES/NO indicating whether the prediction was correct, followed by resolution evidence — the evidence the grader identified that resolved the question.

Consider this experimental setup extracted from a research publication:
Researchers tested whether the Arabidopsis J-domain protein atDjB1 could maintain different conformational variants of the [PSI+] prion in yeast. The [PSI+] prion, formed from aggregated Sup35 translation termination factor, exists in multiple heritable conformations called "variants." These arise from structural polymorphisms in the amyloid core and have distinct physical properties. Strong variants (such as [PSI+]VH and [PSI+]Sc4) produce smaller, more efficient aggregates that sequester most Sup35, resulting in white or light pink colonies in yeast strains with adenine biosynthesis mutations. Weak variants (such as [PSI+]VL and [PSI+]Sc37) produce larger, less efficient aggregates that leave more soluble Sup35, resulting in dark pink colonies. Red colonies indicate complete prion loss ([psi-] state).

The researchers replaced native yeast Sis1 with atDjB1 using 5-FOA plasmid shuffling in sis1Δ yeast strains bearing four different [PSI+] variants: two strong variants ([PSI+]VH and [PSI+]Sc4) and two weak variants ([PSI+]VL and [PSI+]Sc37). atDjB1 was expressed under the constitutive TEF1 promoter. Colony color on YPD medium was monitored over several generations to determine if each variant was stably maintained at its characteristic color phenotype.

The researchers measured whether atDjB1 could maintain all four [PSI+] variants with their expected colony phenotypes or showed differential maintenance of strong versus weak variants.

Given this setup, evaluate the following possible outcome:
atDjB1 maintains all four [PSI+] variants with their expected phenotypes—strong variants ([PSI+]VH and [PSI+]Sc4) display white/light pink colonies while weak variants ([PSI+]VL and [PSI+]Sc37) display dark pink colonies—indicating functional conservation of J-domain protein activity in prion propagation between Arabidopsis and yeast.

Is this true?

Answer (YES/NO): NO